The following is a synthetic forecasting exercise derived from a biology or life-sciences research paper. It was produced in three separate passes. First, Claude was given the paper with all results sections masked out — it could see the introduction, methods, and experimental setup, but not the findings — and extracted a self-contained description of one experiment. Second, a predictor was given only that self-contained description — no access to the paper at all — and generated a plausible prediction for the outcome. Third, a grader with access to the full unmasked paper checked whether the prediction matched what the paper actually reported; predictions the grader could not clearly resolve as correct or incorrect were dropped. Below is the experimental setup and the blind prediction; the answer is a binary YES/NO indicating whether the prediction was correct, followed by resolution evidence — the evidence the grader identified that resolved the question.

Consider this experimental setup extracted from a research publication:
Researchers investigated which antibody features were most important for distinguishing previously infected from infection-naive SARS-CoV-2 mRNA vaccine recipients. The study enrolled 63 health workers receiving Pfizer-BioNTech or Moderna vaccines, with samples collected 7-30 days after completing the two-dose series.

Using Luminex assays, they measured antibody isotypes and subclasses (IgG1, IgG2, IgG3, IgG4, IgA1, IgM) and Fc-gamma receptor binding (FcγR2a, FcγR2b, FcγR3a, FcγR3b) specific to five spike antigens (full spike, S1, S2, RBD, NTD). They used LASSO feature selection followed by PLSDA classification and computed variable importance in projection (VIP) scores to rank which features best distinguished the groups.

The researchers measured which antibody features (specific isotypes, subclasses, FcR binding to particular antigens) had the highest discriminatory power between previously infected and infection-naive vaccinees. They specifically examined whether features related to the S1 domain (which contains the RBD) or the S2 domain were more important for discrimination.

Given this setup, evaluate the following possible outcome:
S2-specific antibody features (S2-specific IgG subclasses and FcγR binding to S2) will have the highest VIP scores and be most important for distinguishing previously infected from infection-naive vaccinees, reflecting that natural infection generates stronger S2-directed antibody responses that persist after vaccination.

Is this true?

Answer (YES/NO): YES